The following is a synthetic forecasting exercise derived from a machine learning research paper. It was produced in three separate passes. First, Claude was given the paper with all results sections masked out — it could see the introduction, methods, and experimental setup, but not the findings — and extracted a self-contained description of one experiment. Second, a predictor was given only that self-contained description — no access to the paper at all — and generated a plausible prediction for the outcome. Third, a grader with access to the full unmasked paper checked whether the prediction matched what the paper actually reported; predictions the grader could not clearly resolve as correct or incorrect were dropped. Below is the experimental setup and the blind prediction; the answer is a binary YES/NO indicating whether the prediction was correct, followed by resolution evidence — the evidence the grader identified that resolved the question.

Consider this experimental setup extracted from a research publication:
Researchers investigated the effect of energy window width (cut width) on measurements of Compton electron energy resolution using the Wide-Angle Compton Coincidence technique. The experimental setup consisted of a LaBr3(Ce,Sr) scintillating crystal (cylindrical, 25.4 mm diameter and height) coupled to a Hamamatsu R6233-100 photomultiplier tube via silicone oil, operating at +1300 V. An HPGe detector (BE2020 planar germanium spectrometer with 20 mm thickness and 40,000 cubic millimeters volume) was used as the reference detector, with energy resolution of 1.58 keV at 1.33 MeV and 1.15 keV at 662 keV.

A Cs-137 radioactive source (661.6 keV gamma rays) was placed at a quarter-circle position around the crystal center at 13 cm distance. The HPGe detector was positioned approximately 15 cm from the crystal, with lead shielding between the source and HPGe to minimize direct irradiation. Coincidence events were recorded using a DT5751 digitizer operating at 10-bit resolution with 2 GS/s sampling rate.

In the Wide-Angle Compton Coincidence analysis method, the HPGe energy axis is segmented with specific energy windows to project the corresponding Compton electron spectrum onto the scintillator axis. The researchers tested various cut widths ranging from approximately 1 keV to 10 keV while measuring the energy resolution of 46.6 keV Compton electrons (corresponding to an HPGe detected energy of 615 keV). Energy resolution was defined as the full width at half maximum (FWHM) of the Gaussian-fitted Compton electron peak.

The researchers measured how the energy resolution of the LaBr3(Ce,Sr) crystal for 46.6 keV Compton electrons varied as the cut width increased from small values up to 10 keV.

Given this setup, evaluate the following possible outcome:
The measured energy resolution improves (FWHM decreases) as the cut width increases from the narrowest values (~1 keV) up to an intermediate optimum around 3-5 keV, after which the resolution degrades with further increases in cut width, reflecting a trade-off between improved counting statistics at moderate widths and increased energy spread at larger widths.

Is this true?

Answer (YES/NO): NO